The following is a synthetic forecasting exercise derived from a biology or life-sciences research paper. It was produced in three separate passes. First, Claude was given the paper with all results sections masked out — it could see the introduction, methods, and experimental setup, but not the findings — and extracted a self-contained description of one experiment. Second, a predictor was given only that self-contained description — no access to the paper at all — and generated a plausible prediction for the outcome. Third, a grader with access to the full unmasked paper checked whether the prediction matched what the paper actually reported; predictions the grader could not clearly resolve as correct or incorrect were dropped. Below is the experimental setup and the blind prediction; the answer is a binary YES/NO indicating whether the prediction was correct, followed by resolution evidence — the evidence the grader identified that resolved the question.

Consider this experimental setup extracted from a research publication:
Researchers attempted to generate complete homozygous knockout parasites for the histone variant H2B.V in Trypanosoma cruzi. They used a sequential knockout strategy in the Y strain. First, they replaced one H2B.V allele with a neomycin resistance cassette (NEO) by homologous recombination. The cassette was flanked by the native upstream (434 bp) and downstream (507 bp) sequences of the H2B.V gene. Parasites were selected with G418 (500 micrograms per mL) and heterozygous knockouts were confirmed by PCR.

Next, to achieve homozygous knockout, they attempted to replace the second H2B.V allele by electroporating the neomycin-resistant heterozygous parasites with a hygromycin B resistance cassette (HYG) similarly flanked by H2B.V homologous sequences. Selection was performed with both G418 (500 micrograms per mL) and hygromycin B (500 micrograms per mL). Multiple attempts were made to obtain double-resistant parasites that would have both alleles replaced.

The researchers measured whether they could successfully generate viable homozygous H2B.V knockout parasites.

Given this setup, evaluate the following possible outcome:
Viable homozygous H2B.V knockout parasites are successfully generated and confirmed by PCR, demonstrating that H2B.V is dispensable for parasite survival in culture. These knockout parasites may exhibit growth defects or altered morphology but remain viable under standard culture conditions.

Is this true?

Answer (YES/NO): NO